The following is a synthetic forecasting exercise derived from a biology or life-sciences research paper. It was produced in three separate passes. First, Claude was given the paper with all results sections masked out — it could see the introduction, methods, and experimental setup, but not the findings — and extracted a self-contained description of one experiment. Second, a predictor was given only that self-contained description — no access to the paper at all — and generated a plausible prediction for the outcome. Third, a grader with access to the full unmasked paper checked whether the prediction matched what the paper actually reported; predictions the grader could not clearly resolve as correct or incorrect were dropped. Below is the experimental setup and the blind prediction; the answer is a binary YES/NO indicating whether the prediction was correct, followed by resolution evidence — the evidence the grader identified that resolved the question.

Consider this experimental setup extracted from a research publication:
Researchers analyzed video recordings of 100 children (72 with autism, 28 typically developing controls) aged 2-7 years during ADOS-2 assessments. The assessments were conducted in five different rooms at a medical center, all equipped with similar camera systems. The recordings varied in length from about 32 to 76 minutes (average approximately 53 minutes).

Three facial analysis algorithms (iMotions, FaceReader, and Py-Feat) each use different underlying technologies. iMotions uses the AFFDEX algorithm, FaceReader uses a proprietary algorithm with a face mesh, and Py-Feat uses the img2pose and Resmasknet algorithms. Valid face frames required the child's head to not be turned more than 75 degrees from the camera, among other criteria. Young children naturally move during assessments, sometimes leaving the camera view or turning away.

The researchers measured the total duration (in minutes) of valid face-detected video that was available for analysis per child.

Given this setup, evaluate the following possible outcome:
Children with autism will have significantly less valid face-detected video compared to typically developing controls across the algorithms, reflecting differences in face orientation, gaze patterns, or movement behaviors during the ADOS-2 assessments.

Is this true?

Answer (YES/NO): YES